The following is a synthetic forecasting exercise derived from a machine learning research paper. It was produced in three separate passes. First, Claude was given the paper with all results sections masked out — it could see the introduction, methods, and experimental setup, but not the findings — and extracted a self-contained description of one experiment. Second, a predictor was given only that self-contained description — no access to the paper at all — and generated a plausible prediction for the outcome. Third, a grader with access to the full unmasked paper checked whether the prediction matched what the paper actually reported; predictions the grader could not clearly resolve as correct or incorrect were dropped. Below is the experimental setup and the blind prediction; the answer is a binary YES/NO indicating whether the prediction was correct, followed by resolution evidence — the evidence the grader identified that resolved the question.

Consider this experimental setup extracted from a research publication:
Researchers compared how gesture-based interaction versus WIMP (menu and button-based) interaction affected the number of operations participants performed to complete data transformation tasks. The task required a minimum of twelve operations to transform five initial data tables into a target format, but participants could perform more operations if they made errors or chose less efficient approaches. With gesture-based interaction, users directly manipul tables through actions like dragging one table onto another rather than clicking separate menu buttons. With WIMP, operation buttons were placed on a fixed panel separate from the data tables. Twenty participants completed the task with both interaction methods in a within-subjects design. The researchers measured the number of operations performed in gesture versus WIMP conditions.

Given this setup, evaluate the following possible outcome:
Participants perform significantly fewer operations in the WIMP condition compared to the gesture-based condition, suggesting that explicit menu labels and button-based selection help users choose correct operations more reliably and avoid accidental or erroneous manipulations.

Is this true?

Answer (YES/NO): NO